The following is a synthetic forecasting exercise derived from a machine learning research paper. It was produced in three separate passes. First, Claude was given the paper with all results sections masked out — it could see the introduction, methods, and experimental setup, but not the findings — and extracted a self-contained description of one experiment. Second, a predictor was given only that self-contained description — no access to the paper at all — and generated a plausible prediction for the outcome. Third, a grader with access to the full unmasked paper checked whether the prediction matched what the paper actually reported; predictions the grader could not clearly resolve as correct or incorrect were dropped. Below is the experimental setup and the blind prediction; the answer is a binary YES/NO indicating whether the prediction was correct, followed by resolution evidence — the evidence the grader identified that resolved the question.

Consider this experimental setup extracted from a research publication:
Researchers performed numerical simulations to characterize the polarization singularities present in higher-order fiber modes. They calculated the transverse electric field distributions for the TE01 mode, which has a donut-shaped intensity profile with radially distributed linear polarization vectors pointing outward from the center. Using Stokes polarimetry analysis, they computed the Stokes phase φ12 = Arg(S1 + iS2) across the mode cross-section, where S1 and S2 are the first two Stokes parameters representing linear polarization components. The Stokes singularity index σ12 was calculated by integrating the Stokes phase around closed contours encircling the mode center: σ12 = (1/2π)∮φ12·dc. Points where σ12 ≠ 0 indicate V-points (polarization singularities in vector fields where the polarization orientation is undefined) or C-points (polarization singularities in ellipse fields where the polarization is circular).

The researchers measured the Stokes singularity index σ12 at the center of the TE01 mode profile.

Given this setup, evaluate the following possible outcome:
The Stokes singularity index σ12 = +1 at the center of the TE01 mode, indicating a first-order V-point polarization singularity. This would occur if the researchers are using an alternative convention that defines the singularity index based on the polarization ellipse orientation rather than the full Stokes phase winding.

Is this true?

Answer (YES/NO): NO